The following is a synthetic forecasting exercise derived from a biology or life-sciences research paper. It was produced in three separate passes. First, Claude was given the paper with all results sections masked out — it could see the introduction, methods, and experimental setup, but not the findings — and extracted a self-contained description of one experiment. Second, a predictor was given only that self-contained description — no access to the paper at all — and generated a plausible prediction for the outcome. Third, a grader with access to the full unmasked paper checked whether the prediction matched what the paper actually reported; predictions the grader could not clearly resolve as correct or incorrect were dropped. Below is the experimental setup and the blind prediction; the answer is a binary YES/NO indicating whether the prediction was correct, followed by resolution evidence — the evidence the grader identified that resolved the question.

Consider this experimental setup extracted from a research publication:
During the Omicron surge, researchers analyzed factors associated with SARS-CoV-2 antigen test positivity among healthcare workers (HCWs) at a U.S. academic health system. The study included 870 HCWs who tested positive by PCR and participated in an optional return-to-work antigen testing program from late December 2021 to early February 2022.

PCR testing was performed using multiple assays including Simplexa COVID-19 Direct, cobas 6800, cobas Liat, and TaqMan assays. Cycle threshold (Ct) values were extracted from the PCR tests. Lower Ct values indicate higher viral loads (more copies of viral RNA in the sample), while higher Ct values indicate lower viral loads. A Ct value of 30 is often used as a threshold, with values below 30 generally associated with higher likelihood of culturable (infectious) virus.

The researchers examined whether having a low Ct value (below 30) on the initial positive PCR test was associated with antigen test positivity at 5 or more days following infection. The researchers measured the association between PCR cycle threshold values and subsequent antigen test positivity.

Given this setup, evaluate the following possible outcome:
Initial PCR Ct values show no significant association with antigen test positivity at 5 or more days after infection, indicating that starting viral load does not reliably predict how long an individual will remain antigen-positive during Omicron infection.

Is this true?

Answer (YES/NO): YES